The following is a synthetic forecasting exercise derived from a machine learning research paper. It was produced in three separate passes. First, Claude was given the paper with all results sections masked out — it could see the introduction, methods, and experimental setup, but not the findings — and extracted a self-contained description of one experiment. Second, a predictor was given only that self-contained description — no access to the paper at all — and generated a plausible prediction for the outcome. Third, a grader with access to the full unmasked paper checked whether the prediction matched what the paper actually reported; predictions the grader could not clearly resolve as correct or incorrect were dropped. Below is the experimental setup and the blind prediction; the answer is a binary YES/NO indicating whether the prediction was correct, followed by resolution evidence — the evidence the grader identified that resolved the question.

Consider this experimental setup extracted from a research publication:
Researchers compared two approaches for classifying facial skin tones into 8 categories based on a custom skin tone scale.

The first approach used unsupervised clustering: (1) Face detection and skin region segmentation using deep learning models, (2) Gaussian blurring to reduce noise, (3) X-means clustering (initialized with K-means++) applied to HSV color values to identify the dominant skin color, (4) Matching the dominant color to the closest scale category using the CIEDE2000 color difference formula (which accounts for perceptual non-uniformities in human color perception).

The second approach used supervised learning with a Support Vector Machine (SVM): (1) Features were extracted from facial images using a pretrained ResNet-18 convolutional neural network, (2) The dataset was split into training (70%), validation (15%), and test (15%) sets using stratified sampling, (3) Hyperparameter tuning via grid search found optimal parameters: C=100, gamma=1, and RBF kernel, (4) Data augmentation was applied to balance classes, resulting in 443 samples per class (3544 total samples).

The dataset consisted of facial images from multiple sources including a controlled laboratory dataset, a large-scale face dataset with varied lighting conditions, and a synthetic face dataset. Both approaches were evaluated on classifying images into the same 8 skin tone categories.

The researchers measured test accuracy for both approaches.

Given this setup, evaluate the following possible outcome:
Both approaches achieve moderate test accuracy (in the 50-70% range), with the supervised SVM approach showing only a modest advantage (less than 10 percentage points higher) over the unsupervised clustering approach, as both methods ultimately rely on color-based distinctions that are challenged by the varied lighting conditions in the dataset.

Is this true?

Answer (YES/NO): NO